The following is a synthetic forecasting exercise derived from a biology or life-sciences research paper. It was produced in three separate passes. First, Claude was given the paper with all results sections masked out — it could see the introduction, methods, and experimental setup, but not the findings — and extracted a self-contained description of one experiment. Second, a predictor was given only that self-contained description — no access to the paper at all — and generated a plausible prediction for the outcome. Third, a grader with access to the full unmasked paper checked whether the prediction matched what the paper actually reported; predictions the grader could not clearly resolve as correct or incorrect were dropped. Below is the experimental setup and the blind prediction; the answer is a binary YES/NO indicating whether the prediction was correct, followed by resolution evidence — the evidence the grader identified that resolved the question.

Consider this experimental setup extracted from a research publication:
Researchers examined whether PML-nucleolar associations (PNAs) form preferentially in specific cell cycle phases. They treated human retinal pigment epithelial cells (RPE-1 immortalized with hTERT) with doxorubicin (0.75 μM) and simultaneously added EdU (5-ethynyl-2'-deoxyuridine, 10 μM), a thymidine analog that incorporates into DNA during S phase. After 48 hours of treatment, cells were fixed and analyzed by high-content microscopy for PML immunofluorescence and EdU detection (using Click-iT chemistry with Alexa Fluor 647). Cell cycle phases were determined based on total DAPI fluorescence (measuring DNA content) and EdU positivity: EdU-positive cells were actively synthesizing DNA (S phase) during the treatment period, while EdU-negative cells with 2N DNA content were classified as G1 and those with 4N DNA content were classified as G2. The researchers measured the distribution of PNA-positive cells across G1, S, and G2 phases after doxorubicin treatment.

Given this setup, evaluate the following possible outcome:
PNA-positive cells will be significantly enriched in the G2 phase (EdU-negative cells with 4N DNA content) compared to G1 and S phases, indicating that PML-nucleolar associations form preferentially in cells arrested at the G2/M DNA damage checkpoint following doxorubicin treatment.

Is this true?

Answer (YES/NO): YES